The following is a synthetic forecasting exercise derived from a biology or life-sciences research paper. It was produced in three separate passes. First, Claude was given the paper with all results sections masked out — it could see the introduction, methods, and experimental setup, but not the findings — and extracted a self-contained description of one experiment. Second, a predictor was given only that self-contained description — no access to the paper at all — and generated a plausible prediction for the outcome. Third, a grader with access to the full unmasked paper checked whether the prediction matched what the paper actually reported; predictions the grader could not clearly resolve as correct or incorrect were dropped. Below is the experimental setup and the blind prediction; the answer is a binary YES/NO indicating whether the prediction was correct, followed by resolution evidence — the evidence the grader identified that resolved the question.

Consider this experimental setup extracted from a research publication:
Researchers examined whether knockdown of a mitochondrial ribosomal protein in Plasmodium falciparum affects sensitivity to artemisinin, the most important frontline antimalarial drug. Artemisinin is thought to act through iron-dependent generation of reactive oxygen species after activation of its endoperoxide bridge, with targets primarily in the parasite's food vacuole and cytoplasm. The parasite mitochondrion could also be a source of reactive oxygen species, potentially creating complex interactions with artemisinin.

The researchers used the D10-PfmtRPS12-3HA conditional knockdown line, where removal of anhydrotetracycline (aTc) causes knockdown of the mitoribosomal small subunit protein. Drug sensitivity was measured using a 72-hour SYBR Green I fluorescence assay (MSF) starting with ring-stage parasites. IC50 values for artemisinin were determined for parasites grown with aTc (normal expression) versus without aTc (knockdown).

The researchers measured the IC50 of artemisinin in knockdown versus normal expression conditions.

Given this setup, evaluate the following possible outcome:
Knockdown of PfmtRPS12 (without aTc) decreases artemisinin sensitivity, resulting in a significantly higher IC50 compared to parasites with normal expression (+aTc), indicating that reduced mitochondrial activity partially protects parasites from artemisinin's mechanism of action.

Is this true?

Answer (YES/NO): NO